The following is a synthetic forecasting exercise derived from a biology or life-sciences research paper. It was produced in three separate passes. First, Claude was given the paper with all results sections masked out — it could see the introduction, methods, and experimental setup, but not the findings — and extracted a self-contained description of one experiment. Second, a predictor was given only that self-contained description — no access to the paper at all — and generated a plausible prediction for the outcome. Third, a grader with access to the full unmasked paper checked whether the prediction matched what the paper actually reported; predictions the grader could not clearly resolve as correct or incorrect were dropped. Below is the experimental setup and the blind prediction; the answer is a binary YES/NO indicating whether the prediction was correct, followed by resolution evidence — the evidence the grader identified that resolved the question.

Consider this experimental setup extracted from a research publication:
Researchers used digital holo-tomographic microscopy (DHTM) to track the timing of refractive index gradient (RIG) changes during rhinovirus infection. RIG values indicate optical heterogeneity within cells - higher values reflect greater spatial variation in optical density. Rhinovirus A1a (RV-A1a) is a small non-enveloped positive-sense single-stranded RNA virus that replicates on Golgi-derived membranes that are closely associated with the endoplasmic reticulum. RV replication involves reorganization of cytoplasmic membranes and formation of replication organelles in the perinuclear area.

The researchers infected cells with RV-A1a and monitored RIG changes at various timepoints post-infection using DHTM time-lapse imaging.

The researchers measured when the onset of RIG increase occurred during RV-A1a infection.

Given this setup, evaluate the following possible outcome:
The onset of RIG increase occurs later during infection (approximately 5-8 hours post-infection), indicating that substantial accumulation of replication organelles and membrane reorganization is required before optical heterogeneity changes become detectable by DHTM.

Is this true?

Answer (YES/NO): YES